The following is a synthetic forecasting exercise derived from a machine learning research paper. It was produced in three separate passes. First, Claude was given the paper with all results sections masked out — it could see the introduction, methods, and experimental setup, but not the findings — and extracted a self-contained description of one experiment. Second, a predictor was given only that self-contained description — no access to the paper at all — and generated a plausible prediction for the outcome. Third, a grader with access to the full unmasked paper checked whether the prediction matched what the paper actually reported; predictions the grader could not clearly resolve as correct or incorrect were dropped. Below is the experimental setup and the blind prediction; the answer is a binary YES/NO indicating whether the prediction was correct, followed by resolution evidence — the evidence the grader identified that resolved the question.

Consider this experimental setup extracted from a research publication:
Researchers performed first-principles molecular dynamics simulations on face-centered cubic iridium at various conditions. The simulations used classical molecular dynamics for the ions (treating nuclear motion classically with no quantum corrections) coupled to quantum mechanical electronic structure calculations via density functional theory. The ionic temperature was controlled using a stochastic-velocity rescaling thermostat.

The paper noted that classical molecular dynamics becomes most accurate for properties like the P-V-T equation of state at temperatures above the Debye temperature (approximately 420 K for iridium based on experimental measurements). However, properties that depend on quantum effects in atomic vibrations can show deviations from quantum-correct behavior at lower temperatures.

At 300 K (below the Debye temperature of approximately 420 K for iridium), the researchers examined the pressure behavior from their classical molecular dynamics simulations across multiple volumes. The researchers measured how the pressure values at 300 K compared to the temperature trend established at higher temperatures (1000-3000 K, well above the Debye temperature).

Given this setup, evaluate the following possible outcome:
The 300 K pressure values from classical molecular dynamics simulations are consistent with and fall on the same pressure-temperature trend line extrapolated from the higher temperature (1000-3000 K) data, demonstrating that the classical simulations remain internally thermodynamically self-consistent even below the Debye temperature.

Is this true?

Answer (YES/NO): YES